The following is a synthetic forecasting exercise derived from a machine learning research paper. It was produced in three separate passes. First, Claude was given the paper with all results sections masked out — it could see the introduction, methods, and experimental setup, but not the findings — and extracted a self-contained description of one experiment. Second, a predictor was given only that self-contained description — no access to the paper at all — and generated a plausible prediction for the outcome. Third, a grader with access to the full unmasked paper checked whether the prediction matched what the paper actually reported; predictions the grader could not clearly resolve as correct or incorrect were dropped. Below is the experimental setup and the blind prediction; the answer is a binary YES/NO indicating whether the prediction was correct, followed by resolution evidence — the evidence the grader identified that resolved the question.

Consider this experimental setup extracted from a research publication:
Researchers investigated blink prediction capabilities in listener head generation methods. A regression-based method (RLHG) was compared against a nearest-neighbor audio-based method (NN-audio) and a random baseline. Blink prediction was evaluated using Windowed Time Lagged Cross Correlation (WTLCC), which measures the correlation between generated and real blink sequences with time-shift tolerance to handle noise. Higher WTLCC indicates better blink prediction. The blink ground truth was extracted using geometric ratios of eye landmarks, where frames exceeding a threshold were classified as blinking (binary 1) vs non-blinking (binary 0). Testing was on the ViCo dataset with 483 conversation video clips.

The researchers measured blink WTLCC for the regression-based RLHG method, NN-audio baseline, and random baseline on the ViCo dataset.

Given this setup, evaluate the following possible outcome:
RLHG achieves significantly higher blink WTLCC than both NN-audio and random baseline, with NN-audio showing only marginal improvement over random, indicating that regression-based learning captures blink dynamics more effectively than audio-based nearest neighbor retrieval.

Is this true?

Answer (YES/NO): NO